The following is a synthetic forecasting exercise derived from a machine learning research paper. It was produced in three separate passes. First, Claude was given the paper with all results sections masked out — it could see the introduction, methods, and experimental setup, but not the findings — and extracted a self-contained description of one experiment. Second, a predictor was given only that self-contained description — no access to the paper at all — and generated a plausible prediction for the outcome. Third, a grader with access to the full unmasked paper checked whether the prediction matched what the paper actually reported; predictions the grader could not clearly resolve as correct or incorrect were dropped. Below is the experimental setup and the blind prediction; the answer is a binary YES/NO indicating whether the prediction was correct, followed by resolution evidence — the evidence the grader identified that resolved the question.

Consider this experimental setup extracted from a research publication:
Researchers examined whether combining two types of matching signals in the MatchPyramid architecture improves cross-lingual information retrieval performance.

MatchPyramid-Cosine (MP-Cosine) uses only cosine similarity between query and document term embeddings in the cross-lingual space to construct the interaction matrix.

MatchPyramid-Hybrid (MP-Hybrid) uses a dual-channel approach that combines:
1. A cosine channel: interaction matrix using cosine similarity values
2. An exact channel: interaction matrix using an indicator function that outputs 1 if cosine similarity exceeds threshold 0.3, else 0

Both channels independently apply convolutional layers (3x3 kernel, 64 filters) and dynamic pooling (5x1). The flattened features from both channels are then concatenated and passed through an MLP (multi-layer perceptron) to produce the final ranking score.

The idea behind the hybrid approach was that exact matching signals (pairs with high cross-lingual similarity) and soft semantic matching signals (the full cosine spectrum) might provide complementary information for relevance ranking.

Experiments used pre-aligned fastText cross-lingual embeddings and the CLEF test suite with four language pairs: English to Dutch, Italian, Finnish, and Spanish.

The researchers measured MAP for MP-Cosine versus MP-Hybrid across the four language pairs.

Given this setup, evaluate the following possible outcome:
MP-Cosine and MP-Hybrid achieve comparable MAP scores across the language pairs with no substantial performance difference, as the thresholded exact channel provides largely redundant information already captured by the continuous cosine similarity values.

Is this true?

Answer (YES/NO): YES